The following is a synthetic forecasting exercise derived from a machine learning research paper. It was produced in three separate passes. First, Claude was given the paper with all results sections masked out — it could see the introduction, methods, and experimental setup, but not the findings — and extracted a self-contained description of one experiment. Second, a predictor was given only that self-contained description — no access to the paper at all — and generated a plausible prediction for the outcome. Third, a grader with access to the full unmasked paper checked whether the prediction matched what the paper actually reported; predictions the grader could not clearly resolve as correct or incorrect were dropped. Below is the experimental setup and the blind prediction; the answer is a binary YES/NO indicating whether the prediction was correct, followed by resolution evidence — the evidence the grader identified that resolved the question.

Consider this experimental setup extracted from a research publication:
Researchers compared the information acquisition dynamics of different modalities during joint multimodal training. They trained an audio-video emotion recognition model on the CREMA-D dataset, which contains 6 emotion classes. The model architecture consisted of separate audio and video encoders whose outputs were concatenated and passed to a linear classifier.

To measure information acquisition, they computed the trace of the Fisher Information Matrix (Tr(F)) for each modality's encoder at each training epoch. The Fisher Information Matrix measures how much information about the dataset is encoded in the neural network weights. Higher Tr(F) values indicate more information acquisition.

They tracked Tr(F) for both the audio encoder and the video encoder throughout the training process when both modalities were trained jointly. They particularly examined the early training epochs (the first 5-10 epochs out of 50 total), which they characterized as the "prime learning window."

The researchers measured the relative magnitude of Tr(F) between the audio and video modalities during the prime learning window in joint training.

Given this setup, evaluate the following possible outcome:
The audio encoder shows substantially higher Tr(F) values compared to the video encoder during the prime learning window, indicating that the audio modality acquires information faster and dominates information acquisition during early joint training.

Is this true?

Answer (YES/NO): YES